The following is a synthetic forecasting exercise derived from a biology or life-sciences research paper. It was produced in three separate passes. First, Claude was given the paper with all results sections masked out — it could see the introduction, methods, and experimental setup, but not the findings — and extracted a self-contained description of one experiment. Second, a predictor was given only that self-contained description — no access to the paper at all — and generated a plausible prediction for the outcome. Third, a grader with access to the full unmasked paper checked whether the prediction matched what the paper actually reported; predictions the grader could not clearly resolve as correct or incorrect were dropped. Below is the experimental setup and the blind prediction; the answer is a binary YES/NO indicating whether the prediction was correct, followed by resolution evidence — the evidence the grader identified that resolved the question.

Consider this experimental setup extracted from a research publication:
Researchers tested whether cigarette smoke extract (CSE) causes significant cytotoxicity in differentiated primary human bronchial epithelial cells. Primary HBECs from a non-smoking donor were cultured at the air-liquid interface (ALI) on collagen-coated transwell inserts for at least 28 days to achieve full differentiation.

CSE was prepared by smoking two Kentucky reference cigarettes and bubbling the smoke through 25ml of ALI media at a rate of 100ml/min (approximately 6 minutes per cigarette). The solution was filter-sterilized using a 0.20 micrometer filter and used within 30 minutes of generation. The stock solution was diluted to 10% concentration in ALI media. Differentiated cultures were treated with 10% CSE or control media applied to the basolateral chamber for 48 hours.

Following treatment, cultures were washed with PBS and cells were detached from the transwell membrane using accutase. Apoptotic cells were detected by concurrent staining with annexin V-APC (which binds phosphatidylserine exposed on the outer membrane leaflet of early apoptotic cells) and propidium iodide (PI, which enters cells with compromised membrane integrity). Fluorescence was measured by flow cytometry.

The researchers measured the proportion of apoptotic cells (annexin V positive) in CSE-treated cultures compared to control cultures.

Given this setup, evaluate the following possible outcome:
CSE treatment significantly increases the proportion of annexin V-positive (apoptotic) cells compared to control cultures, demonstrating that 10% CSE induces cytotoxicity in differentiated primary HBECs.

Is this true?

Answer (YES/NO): NO